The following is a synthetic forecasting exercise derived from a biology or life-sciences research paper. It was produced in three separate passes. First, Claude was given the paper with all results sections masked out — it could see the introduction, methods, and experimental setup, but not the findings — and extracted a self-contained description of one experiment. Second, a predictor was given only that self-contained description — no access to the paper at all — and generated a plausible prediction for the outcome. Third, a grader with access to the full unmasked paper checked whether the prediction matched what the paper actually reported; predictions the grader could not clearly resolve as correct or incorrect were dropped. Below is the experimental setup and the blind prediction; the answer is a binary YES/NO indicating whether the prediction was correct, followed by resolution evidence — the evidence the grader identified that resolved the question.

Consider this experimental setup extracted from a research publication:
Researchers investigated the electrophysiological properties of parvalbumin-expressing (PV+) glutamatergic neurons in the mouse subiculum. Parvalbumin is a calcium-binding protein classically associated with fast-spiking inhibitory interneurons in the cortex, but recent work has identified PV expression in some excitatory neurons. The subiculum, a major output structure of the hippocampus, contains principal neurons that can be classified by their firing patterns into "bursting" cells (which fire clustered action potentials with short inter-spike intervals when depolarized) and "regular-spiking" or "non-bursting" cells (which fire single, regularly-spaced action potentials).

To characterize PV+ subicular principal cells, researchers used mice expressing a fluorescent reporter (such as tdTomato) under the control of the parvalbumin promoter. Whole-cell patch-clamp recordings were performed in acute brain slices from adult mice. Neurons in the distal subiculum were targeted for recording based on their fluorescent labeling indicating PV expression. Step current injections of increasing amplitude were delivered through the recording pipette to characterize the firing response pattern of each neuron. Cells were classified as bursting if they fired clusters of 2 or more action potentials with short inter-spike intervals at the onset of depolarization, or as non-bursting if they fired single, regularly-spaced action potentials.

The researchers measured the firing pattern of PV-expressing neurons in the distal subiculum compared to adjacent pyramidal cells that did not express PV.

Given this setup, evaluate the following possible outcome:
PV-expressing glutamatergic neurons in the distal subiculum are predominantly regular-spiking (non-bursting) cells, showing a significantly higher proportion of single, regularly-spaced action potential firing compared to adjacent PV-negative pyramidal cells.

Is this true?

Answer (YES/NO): YES